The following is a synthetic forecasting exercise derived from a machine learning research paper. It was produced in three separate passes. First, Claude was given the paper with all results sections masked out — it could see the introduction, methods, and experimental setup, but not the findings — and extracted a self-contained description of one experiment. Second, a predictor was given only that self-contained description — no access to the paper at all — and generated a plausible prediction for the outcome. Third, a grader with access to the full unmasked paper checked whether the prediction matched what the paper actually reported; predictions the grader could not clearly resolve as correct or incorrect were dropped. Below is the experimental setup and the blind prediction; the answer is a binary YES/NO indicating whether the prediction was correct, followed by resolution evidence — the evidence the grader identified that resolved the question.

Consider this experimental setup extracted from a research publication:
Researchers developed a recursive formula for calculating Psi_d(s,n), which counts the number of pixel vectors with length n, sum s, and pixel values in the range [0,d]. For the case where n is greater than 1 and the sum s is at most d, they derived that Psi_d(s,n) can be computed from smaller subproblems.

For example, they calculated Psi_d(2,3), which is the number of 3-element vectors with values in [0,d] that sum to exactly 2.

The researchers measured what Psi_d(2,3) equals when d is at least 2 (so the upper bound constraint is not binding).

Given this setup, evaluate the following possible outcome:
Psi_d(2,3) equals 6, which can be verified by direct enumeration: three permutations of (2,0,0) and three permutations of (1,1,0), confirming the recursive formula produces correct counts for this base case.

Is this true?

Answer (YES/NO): YES